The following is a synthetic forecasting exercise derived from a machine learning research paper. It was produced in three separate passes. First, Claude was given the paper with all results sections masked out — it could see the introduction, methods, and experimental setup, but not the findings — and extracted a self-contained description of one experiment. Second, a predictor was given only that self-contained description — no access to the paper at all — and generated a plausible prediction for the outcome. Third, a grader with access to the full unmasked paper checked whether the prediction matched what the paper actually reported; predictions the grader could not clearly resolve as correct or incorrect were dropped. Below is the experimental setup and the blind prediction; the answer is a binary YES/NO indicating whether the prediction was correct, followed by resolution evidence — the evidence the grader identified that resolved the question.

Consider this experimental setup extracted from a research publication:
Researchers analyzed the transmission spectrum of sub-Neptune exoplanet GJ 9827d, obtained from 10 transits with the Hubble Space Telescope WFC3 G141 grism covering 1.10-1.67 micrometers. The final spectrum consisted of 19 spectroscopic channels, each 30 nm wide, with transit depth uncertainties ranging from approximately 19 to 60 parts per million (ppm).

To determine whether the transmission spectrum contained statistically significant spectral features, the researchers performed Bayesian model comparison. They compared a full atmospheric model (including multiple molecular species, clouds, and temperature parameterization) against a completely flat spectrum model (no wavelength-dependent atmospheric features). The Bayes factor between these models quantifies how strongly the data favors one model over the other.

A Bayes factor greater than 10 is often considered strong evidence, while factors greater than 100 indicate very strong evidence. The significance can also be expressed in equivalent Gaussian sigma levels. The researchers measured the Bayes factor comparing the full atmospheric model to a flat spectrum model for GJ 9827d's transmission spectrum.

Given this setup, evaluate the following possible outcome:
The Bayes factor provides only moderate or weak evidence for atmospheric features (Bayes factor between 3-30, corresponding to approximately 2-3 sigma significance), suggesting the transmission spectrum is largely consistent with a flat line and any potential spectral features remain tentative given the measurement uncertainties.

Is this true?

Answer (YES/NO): NO